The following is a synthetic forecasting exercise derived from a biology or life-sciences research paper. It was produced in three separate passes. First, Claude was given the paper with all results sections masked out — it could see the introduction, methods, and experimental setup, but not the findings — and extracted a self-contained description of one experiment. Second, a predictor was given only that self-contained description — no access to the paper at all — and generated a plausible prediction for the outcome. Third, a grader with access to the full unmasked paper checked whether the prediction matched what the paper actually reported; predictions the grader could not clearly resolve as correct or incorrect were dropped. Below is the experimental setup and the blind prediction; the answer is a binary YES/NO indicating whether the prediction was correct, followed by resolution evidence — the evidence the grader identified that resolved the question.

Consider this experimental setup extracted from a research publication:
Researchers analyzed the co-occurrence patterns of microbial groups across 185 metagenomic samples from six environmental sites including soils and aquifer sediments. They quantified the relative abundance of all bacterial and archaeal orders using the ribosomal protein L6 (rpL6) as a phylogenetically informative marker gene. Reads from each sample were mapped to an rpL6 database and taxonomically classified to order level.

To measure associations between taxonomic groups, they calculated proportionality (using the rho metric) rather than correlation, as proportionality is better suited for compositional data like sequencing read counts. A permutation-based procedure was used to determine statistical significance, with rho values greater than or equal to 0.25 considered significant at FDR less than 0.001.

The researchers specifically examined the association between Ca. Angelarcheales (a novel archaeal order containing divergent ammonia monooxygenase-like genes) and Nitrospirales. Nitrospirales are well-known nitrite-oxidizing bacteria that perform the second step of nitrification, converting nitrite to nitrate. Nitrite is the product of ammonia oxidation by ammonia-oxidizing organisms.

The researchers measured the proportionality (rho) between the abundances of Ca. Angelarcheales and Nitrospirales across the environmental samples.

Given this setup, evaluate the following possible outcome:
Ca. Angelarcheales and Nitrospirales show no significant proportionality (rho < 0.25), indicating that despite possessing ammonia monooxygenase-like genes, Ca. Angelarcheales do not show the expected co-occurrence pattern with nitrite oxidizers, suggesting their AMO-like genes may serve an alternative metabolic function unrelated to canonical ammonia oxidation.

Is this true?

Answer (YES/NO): NO